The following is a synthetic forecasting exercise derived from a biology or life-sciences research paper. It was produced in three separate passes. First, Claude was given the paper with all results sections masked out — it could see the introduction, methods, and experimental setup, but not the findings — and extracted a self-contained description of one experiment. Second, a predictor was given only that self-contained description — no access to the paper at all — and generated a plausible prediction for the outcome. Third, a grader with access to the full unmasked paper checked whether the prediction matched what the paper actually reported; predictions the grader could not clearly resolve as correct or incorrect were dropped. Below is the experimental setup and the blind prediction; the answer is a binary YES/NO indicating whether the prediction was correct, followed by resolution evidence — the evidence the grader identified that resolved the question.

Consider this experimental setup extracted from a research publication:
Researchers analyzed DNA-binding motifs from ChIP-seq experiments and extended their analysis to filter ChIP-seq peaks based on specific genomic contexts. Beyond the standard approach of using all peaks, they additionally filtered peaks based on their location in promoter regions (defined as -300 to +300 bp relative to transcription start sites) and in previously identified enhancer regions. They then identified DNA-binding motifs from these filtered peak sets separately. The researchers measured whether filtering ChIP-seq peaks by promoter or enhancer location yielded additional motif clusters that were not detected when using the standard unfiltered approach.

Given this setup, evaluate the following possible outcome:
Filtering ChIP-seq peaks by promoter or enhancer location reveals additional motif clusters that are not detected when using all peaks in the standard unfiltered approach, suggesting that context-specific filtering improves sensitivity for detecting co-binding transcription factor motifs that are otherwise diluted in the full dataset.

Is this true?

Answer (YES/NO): YES